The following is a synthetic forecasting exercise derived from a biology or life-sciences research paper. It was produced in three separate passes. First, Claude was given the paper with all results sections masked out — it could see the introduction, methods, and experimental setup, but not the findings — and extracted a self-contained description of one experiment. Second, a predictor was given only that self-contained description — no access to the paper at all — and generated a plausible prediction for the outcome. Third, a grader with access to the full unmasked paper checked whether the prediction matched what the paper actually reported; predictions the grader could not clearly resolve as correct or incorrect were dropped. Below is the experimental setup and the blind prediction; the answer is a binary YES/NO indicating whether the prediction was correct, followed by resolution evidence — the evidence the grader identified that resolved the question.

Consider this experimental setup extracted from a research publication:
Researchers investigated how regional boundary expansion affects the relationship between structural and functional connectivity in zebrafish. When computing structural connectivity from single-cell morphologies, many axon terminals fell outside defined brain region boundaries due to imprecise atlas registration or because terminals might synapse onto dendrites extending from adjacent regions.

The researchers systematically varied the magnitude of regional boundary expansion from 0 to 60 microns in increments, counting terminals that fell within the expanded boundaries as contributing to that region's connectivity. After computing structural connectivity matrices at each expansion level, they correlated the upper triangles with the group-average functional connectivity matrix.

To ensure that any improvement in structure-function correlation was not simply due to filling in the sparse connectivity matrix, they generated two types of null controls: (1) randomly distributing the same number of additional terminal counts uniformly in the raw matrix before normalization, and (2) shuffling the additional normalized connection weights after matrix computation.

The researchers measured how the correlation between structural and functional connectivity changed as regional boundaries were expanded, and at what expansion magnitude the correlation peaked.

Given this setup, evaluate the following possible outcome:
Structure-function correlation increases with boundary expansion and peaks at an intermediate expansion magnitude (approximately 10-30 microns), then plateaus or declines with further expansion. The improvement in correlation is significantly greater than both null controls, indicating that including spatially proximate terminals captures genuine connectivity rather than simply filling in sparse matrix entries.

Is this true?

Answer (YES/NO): YES